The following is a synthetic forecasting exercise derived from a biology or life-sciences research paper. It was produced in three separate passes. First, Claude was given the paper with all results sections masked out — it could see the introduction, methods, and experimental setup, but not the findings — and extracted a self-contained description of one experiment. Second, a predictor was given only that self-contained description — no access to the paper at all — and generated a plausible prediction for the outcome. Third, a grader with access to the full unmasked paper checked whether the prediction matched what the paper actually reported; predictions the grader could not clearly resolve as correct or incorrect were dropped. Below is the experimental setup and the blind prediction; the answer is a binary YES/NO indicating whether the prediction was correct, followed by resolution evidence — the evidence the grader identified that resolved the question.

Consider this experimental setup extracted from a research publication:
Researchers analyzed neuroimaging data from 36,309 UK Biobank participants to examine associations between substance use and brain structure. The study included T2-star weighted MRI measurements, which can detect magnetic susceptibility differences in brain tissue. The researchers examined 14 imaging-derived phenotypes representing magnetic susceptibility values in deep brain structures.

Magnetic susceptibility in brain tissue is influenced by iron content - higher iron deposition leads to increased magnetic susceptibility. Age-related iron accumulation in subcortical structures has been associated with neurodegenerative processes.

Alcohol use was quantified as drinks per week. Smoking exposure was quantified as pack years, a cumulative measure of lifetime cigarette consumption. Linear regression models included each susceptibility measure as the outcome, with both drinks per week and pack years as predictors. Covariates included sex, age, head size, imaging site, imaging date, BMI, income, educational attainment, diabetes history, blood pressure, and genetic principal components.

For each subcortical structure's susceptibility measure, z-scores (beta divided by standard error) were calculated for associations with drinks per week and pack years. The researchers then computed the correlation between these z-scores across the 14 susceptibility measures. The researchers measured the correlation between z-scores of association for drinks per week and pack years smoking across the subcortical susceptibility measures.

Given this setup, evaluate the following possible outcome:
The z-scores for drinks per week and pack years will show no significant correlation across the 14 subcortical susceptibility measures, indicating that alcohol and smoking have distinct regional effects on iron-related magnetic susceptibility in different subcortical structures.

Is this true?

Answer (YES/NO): NO